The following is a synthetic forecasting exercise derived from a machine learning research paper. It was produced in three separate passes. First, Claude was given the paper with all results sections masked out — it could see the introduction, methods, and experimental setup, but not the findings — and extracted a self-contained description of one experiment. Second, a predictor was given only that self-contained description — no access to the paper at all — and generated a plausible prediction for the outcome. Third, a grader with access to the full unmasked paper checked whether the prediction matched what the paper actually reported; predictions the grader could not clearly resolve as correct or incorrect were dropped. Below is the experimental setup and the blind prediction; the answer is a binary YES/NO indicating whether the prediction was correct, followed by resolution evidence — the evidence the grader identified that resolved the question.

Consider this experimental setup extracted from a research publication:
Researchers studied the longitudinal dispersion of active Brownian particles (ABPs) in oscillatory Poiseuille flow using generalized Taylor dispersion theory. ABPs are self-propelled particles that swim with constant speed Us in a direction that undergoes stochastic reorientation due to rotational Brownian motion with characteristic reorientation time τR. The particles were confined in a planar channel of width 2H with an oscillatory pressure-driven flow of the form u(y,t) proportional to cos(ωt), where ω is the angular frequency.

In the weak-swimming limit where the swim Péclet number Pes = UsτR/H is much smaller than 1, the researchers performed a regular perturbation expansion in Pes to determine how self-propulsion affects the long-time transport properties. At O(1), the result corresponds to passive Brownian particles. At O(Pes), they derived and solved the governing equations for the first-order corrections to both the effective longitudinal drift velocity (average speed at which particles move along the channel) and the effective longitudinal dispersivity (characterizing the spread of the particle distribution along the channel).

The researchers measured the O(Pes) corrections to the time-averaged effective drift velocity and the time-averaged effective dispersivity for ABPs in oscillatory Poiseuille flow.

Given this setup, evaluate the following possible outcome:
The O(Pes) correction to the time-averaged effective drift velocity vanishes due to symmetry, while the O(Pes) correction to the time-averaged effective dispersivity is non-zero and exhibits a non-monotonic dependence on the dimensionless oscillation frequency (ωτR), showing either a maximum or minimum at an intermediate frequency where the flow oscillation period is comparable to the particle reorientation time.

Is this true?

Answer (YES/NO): NO